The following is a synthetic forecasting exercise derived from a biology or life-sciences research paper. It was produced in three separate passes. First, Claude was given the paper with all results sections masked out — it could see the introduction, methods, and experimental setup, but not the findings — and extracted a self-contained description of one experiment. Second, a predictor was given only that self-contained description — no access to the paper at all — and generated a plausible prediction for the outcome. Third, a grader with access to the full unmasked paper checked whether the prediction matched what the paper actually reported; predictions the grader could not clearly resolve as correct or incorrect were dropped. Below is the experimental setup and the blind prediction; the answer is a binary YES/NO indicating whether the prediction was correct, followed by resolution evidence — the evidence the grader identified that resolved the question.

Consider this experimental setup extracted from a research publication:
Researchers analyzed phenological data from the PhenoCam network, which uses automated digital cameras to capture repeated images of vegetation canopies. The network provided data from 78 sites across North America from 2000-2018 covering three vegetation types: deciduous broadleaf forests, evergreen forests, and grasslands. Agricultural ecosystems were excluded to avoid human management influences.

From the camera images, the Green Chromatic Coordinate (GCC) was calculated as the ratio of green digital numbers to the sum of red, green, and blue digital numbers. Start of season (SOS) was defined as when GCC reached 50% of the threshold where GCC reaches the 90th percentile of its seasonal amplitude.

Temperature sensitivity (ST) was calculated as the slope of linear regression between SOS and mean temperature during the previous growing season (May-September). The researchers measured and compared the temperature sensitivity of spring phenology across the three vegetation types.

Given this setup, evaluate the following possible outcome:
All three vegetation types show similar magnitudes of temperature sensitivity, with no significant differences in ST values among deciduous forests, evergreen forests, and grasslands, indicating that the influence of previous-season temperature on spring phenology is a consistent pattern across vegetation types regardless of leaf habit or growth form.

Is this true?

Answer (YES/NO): NO